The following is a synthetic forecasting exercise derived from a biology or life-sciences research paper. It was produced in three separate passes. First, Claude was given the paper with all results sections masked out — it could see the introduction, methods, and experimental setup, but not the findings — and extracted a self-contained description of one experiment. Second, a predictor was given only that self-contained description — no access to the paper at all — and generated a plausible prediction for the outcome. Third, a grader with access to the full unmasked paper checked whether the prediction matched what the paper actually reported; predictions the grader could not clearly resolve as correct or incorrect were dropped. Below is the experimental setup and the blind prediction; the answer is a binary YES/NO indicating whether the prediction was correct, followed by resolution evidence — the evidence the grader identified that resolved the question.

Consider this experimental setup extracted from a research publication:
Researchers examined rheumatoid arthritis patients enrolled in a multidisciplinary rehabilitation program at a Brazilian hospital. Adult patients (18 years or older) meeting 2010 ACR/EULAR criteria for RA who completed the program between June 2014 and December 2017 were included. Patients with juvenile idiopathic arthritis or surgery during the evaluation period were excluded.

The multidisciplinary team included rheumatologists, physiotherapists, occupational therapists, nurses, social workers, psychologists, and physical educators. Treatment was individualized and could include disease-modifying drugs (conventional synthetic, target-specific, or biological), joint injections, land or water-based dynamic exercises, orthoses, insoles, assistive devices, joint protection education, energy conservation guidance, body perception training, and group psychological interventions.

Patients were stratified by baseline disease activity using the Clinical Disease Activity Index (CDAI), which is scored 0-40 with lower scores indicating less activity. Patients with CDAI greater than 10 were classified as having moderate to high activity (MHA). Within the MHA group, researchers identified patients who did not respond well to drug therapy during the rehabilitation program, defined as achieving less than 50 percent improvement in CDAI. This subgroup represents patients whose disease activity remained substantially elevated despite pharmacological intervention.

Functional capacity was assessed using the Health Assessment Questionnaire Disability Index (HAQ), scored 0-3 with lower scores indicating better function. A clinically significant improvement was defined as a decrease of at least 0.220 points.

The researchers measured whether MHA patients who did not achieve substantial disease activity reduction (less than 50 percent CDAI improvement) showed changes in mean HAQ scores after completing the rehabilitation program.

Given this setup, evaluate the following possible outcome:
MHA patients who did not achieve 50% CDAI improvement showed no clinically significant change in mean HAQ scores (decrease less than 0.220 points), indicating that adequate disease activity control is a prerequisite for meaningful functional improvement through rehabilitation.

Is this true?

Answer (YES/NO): NO